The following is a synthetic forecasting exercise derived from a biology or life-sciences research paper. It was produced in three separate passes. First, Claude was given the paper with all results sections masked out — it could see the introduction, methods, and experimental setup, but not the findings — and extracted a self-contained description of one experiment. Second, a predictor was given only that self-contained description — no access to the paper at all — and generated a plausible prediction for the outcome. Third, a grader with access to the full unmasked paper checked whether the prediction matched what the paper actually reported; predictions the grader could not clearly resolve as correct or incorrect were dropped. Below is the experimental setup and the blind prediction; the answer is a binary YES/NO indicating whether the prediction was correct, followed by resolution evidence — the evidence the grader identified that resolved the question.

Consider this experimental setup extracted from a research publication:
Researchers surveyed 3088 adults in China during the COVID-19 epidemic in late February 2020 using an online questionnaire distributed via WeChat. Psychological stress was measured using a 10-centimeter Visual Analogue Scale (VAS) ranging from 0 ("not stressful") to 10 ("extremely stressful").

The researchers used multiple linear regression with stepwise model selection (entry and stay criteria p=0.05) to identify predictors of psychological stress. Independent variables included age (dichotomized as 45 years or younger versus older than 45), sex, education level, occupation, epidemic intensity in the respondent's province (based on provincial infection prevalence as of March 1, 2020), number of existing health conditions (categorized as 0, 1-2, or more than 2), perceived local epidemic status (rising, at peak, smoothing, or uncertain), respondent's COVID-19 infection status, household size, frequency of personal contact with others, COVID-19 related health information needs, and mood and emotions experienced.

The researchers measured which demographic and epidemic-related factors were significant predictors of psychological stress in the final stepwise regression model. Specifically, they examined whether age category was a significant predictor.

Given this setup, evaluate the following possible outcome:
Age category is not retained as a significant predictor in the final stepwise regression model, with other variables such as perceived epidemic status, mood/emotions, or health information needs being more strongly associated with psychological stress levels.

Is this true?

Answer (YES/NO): NO